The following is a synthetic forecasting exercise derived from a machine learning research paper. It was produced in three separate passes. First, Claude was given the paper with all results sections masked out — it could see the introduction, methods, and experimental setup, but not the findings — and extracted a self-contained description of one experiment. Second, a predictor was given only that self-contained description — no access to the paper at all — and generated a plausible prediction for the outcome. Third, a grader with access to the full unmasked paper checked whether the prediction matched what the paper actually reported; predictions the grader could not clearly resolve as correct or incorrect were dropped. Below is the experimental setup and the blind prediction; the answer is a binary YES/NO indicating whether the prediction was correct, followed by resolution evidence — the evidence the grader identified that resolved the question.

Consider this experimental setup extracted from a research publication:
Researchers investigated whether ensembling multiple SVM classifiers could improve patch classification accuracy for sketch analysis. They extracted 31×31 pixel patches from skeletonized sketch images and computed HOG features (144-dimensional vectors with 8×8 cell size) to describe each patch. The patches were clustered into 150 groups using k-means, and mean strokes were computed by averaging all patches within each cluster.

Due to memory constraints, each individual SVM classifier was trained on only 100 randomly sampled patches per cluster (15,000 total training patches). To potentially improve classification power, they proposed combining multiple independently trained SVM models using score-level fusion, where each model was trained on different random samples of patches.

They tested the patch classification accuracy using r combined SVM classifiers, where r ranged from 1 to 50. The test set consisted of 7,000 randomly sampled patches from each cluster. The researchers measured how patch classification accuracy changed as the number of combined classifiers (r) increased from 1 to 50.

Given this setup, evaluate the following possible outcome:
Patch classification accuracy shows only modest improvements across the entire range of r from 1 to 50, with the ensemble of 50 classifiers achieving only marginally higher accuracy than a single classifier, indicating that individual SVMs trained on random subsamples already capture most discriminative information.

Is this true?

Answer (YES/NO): NO